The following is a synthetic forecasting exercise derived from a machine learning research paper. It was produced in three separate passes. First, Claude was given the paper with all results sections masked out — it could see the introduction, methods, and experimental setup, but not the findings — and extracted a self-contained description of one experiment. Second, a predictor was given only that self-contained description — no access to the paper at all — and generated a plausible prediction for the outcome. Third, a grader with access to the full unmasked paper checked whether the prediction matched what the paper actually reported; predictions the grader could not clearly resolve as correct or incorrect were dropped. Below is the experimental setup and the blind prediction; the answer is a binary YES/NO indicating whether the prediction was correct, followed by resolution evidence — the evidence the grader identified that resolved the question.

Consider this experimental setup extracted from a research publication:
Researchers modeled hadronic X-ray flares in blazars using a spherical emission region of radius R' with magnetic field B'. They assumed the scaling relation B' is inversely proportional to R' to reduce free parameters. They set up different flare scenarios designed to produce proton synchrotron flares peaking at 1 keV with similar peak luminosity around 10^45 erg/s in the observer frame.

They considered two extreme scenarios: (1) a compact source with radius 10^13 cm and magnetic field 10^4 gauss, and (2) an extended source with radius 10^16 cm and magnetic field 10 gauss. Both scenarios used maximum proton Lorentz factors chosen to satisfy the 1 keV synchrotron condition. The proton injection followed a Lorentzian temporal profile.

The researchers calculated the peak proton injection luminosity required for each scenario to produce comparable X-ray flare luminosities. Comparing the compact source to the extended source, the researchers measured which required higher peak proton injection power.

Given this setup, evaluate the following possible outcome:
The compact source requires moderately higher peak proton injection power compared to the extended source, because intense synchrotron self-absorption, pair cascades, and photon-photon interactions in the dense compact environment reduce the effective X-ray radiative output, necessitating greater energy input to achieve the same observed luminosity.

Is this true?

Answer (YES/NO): NO